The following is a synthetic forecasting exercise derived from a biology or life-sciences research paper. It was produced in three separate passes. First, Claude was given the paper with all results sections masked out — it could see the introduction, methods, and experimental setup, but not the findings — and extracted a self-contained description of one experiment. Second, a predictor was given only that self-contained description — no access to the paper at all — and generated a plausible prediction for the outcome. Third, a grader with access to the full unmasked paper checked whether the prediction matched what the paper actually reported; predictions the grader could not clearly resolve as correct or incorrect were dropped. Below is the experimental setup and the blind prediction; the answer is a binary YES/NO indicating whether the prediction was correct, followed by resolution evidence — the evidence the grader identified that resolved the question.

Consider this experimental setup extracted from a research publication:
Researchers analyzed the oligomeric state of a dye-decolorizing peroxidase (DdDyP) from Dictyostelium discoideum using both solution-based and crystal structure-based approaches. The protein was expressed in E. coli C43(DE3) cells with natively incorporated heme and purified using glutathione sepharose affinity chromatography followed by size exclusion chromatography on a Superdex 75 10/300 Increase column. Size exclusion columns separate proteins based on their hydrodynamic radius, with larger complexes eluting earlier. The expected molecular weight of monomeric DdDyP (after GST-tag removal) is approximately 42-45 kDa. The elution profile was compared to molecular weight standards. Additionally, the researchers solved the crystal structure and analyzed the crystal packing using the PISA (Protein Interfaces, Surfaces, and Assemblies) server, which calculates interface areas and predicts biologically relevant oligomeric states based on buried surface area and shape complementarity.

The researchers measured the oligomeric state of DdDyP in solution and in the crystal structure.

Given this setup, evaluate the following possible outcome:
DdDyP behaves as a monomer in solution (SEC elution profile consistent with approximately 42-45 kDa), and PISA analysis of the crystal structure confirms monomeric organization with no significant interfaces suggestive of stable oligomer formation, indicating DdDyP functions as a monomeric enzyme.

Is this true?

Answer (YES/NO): NO